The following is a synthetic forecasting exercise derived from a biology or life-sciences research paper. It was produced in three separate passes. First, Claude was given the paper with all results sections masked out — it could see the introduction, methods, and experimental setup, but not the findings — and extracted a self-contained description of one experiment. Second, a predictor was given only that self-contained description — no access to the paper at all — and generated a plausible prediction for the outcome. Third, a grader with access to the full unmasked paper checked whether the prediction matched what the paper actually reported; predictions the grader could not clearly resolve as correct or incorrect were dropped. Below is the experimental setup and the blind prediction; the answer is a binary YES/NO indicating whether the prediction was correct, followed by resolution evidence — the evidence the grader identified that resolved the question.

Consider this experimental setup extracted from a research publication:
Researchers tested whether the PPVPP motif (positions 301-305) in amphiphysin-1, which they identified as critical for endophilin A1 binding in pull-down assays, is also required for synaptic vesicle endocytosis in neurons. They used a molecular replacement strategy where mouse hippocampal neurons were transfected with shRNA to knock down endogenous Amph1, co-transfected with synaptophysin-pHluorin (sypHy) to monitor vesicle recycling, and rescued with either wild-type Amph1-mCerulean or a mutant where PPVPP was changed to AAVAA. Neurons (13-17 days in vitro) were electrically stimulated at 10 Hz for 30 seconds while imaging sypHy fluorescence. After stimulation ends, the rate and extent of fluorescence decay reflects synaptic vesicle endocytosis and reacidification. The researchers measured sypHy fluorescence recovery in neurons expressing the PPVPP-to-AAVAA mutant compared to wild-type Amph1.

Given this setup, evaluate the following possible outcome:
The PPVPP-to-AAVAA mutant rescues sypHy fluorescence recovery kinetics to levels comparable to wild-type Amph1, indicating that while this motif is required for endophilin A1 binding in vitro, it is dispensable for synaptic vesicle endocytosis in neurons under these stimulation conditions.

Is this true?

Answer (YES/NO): NO